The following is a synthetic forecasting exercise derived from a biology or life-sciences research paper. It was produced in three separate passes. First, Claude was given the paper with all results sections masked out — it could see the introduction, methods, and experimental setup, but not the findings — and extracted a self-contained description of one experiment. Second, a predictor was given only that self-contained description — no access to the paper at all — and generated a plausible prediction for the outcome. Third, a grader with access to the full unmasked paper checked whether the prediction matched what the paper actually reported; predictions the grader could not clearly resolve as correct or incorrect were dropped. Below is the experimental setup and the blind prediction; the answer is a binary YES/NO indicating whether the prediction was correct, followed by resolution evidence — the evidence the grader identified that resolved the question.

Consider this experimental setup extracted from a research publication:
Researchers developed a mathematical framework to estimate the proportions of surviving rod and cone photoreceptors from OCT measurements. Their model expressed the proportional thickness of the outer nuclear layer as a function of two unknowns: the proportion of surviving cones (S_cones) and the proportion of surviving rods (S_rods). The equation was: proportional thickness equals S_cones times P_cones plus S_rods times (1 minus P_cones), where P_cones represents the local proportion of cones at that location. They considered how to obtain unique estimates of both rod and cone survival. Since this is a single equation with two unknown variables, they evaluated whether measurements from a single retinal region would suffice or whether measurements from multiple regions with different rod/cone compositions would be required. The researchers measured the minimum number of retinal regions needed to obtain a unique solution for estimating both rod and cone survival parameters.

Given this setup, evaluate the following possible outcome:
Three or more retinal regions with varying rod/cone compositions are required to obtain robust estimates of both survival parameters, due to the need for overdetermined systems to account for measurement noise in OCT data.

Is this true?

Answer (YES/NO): NO